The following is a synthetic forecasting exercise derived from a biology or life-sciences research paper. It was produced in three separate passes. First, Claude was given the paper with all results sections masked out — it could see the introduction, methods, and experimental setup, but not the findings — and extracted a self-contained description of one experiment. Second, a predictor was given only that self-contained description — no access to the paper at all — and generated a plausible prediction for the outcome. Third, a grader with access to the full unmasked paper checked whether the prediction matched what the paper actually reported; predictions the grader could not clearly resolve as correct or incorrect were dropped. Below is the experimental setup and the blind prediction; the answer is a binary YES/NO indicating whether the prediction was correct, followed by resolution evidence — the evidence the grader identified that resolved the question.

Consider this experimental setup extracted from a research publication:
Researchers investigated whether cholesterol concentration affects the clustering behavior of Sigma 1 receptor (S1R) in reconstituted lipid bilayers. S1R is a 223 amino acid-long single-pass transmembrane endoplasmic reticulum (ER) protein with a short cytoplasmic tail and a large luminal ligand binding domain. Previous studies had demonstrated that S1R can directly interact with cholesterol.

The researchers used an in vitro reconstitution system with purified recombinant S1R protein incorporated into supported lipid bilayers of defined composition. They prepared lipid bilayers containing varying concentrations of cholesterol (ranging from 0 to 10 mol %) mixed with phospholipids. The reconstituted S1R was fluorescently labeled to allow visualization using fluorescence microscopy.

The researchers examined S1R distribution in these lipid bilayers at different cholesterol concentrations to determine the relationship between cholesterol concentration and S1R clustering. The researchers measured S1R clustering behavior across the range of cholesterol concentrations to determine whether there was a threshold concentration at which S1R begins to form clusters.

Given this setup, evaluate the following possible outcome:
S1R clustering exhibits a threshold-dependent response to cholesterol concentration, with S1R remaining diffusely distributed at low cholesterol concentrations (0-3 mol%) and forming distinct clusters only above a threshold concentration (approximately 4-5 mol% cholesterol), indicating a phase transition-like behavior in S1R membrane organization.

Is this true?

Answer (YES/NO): YES